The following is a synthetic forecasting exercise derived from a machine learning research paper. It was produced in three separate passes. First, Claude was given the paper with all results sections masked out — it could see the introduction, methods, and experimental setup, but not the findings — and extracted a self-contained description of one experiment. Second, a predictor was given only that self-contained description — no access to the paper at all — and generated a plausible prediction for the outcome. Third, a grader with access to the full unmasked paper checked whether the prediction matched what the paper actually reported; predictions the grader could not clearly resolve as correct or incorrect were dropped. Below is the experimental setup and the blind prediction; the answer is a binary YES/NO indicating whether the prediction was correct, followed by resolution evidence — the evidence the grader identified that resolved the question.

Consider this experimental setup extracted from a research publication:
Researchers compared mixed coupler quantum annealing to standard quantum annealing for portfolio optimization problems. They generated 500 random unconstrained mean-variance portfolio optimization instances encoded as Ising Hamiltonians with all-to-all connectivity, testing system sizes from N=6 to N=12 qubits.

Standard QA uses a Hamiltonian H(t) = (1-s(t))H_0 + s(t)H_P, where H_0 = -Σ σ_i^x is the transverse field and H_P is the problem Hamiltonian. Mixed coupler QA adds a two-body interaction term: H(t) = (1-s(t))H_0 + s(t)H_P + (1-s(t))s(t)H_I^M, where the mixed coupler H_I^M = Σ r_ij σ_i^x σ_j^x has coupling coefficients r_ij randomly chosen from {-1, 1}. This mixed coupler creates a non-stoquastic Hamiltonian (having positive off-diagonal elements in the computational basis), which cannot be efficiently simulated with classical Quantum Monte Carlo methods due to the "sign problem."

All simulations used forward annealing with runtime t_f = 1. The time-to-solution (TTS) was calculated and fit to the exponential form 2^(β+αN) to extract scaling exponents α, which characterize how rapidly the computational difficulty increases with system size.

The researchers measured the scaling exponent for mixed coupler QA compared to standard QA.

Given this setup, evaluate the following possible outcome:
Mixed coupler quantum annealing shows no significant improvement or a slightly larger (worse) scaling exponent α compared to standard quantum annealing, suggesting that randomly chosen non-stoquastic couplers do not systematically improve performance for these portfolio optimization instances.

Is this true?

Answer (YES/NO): YES